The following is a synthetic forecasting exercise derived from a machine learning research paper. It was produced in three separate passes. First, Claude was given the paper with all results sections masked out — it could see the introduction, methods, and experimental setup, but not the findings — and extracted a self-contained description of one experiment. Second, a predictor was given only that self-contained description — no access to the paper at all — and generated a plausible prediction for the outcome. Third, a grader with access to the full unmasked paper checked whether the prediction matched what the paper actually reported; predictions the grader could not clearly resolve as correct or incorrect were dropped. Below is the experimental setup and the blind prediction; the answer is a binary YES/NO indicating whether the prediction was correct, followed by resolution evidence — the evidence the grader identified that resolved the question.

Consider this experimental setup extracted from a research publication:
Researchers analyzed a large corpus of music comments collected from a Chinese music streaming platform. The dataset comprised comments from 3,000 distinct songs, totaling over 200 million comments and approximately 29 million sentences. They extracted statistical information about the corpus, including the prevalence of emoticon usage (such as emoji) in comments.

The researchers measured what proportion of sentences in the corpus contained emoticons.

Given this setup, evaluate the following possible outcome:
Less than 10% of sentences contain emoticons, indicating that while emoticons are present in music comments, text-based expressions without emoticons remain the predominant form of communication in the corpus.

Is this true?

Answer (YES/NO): NO